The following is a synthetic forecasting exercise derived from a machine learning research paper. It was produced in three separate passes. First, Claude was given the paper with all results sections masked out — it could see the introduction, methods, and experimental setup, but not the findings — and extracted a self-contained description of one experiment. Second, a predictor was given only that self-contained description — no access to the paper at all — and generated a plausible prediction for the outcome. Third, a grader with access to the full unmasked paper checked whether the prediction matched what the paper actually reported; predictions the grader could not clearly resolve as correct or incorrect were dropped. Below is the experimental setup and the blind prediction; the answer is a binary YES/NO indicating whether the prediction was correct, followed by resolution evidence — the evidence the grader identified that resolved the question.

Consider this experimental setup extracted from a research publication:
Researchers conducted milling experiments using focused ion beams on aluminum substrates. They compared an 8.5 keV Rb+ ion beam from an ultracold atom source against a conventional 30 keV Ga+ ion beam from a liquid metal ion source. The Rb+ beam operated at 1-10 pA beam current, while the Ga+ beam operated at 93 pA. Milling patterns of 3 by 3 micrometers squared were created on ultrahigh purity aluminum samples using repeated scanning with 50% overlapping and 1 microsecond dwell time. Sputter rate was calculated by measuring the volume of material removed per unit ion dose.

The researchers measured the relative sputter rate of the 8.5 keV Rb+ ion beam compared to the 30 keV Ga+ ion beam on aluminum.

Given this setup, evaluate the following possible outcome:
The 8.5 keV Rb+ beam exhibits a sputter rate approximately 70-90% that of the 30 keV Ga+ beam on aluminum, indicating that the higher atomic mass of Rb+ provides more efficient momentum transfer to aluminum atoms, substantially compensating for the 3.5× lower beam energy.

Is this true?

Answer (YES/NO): NO